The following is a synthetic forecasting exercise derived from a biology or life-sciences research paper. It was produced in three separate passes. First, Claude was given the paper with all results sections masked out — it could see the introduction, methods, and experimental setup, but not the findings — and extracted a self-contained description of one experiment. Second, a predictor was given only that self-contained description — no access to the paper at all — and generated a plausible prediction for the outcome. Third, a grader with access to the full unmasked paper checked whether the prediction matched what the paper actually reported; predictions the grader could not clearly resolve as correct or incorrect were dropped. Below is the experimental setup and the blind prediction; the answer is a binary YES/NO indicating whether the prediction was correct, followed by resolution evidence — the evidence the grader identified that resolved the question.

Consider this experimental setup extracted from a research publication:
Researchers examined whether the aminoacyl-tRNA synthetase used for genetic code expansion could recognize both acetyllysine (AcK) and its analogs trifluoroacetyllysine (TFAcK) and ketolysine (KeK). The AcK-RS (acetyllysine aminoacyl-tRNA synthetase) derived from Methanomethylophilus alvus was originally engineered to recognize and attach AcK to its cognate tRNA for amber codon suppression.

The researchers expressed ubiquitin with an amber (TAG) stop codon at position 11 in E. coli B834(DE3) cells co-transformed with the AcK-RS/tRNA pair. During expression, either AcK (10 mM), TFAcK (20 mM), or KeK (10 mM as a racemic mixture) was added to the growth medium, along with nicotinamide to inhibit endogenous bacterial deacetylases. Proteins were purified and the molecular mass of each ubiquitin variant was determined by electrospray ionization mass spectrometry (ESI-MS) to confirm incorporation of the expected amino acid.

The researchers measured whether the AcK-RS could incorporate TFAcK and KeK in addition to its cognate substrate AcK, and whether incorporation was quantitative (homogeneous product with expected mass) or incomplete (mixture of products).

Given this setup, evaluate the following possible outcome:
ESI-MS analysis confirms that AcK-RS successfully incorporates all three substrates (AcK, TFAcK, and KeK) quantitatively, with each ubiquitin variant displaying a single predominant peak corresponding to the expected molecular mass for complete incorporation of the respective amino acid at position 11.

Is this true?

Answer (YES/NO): YES